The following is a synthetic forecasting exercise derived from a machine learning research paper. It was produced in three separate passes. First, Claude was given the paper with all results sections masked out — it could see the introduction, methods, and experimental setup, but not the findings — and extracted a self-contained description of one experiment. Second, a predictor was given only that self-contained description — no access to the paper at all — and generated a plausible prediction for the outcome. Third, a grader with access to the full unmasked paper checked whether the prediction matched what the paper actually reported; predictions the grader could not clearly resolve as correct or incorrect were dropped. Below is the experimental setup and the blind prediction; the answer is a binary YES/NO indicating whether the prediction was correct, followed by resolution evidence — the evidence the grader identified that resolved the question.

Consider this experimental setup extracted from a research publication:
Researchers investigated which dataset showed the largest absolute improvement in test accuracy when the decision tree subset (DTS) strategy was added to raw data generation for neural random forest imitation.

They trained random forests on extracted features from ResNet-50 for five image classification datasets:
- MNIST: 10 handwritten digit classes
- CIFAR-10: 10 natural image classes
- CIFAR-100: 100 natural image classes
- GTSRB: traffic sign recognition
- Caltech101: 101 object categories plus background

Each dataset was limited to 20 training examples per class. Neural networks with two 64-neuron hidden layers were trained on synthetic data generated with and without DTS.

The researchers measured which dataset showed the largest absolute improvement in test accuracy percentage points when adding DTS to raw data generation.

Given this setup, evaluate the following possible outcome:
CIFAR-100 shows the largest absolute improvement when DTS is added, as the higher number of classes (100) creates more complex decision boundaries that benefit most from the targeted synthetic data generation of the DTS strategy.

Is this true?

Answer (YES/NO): YES